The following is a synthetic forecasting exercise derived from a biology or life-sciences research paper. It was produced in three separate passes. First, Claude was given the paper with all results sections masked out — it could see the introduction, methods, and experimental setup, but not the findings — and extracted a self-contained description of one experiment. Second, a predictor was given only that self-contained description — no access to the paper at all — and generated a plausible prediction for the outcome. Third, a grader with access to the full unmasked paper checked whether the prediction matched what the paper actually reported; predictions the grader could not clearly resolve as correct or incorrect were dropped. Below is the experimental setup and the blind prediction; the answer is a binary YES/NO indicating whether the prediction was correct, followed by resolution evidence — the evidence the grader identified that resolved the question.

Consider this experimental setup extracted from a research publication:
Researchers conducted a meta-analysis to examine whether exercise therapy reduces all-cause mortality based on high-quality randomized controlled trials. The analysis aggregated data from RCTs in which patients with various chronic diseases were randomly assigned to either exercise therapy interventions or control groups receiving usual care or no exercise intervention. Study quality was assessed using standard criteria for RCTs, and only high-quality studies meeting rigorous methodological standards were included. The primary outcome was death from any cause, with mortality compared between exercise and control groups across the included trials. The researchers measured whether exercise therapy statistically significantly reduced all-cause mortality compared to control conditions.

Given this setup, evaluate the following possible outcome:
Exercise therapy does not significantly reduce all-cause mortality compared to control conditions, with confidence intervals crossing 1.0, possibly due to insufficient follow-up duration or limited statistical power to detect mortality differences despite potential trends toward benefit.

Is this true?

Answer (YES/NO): YES